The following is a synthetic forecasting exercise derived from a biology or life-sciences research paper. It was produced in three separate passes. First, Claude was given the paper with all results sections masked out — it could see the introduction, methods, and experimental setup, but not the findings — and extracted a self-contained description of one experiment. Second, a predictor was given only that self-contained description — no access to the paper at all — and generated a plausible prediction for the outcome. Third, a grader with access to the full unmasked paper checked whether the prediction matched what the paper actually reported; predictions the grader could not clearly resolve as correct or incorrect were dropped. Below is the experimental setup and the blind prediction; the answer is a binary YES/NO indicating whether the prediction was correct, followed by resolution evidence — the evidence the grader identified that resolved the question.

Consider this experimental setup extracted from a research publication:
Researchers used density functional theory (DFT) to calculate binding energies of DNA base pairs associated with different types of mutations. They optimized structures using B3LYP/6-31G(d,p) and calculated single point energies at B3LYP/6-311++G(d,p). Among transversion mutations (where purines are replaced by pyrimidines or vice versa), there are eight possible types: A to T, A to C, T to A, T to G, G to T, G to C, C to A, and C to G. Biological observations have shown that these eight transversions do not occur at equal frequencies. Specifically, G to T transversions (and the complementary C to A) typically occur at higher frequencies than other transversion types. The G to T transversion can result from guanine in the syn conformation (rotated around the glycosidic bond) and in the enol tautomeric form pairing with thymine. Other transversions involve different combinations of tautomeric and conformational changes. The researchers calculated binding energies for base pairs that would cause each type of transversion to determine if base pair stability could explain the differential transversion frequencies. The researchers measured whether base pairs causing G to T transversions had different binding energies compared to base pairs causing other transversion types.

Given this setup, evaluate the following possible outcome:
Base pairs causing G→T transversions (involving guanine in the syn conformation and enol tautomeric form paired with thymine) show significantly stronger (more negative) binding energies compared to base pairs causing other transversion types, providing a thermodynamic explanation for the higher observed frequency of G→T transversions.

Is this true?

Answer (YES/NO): NO